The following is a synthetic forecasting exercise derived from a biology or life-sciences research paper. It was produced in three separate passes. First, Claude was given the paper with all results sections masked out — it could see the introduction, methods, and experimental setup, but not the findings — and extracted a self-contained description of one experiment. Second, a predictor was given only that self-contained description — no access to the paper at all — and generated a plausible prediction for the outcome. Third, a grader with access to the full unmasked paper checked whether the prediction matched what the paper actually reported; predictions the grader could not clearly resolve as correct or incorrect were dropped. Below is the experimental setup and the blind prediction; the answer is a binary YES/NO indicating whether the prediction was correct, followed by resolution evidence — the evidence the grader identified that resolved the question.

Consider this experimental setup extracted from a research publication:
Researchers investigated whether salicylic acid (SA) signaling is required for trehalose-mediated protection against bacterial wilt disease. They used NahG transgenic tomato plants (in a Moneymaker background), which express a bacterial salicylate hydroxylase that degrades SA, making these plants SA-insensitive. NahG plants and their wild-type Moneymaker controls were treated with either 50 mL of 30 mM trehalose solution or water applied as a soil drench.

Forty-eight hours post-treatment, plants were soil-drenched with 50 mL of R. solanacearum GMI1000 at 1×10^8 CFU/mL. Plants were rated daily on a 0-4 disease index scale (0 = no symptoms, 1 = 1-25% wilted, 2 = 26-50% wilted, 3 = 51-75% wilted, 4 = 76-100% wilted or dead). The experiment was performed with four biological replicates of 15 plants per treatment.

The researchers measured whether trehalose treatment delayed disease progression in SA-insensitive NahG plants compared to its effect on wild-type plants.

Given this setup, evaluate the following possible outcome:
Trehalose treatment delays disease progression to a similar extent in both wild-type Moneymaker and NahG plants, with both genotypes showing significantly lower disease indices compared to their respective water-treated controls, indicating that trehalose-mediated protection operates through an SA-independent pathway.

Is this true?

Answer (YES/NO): NO